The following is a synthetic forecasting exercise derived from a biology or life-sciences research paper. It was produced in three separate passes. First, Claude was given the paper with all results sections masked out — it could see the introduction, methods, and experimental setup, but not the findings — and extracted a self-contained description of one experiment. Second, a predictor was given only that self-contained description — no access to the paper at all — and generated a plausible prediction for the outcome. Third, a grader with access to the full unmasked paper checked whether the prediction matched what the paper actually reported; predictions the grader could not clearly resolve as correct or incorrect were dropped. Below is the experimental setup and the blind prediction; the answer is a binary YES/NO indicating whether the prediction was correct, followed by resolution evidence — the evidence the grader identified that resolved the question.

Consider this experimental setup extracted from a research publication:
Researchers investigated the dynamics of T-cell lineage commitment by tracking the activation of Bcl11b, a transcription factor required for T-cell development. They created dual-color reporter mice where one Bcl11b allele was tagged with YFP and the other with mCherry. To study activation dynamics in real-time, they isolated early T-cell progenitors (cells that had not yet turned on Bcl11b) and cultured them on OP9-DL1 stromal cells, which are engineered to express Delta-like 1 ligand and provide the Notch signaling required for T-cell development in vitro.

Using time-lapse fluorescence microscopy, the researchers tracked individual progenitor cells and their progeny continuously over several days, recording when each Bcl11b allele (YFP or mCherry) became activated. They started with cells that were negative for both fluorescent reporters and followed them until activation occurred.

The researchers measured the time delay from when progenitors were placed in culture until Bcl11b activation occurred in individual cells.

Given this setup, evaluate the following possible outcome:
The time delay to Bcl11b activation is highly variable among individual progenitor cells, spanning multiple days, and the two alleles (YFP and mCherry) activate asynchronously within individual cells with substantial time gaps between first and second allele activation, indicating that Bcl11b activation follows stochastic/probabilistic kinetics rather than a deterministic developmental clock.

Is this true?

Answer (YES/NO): YES